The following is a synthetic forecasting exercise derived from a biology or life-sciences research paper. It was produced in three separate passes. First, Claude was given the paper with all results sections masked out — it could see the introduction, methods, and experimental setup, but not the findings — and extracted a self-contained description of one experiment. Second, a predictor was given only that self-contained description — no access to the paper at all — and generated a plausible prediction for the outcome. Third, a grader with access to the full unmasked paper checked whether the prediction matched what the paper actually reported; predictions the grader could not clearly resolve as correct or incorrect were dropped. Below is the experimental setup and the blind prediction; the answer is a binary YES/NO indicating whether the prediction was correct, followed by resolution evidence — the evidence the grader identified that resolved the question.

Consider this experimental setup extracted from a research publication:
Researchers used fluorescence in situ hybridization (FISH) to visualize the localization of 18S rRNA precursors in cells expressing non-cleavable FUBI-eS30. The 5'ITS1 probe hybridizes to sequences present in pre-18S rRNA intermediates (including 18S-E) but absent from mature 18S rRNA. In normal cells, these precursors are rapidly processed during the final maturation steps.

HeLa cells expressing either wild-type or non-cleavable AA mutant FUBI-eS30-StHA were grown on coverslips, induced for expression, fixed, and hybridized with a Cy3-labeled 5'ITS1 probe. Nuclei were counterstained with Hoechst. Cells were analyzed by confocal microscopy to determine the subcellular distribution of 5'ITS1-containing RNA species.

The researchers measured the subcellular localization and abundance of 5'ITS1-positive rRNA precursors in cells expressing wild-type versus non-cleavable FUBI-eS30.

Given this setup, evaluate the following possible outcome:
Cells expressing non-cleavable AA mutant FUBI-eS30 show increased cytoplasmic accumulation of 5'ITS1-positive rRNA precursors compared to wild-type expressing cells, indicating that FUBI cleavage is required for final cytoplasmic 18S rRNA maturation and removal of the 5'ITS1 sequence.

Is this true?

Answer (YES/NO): YES